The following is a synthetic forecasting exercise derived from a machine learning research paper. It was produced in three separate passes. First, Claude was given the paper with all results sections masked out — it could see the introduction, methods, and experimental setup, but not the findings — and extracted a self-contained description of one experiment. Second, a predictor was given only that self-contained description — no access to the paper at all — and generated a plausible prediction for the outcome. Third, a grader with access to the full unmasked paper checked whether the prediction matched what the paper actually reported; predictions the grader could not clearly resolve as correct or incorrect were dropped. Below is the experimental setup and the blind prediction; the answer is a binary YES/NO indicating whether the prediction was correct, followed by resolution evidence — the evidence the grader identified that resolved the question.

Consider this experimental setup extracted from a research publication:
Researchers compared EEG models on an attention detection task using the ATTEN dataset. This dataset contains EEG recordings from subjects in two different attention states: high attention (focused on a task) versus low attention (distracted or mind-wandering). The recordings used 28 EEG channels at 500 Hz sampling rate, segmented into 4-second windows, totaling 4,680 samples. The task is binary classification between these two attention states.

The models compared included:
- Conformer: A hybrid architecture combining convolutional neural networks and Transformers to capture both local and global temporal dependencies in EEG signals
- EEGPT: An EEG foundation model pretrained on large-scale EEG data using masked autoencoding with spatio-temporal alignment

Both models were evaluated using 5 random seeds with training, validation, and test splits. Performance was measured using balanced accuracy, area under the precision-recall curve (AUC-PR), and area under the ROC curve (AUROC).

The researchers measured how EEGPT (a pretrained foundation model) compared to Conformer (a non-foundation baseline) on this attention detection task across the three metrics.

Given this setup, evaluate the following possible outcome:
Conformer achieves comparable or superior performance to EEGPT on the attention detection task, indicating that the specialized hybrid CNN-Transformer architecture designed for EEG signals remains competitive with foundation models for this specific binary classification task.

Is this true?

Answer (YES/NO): YES